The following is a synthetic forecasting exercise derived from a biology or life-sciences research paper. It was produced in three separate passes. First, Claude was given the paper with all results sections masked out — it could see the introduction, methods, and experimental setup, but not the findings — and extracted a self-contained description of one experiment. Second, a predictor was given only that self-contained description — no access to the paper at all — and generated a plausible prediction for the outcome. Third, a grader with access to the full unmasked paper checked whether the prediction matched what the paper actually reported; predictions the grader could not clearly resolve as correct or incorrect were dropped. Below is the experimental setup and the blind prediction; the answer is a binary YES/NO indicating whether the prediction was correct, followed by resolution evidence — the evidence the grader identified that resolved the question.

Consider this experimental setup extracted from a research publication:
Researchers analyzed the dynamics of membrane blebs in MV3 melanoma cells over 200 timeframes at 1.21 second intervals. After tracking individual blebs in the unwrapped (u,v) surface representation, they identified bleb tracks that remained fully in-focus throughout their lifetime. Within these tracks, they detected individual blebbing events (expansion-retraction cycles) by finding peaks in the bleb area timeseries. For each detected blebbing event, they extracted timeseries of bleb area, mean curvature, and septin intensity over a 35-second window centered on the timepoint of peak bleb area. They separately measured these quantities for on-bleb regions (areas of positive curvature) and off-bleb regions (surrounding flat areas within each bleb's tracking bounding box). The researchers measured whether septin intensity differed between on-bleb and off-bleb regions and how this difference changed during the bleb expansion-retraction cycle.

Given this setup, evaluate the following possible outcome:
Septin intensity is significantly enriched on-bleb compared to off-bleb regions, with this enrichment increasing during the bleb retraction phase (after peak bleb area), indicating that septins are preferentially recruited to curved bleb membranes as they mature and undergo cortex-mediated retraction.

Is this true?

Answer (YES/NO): NO